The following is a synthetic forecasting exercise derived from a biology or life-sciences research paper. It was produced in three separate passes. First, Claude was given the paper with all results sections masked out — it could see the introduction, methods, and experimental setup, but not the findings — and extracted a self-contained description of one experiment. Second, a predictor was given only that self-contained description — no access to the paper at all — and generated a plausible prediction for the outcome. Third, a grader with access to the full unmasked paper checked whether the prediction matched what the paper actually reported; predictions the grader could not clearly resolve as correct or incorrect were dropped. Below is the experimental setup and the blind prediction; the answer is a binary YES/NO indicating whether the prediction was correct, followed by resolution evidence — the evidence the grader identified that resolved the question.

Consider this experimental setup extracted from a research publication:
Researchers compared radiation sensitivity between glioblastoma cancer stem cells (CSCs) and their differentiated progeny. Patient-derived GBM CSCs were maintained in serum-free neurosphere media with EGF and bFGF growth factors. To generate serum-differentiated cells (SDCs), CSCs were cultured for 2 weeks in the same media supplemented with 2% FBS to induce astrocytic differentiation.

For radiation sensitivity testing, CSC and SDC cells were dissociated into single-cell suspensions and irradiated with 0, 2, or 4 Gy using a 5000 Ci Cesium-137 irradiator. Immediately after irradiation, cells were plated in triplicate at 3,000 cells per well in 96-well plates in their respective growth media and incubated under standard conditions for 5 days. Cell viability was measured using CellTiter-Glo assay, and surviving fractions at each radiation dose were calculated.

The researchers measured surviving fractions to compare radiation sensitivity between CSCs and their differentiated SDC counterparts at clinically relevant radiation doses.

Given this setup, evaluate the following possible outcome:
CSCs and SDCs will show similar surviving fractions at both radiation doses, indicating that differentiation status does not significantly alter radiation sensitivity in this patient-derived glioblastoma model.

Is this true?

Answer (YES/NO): YES